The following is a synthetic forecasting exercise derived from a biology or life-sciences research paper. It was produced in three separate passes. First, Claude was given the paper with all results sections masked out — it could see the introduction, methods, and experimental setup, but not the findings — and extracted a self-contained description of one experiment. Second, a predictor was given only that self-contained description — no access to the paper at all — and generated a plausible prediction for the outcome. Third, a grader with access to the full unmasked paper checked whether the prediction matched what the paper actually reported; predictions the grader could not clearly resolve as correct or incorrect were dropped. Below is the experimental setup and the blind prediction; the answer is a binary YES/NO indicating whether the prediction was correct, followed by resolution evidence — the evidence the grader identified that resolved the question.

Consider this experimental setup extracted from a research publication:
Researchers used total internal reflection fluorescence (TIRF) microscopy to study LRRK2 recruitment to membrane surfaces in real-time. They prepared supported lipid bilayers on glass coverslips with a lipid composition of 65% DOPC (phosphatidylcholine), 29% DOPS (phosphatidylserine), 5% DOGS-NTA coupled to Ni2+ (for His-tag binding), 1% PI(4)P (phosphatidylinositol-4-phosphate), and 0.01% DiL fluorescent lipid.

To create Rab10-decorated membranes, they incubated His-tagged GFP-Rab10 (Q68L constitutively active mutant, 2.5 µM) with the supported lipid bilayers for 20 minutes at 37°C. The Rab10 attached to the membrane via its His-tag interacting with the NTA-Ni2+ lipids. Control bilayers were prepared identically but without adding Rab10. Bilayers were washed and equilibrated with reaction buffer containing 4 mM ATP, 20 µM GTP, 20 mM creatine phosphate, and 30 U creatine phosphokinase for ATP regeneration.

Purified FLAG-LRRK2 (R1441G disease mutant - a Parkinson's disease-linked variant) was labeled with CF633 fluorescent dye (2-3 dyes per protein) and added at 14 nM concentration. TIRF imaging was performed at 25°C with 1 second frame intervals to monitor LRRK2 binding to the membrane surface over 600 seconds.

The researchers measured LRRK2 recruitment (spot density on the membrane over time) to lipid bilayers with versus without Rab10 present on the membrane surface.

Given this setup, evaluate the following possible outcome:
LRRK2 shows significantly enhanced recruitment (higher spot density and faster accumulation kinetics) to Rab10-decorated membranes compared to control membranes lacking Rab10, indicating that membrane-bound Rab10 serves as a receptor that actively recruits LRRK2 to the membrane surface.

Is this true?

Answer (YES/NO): YES